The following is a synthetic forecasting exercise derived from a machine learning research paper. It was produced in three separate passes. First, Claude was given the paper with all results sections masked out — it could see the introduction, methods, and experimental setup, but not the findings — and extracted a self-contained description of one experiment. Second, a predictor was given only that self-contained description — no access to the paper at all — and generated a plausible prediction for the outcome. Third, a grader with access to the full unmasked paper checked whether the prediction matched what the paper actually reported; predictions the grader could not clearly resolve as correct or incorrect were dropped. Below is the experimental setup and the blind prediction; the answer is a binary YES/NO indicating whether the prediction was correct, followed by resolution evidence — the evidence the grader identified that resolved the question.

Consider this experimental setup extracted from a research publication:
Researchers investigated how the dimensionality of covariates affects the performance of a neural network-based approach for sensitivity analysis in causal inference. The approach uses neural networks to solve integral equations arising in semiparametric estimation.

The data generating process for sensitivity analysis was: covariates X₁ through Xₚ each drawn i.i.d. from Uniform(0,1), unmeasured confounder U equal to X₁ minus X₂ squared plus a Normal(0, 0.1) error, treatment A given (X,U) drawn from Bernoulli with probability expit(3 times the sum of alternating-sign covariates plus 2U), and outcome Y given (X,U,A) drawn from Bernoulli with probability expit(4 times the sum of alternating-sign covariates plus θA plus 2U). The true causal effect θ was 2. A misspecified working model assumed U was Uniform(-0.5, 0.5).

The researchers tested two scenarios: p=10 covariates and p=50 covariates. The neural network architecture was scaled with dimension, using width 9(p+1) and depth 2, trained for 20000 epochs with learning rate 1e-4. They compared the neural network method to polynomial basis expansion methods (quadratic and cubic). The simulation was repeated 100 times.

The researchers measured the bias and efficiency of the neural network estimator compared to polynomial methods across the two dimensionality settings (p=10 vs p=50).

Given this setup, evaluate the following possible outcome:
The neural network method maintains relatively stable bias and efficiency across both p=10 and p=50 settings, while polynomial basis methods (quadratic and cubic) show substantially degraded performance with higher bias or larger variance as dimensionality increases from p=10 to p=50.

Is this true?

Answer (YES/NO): NO